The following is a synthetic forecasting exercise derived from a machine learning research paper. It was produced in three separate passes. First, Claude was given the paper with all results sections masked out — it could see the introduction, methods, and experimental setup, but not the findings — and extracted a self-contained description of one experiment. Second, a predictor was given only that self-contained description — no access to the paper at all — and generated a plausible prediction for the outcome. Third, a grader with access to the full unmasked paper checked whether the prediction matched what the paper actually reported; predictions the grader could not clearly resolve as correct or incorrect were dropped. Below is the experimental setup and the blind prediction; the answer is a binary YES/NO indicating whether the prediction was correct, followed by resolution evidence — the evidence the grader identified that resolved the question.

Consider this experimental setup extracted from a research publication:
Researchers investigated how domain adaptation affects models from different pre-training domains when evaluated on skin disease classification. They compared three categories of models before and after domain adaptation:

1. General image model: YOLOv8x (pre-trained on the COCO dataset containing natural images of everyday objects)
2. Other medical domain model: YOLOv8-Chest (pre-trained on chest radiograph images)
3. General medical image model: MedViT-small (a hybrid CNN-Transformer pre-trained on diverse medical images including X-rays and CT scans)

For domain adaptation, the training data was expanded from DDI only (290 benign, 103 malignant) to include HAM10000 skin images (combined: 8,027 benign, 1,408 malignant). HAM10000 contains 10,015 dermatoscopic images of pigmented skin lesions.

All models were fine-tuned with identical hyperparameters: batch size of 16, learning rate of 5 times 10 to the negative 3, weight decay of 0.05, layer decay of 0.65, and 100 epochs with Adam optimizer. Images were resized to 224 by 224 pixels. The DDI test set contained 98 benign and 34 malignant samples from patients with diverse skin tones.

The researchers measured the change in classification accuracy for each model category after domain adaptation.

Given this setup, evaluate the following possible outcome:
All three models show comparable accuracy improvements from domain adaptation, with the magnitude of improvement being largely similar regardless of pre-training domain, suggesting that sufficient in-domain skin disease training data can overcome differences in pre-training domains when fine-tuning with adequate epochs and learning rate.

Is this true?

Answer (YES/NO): NO